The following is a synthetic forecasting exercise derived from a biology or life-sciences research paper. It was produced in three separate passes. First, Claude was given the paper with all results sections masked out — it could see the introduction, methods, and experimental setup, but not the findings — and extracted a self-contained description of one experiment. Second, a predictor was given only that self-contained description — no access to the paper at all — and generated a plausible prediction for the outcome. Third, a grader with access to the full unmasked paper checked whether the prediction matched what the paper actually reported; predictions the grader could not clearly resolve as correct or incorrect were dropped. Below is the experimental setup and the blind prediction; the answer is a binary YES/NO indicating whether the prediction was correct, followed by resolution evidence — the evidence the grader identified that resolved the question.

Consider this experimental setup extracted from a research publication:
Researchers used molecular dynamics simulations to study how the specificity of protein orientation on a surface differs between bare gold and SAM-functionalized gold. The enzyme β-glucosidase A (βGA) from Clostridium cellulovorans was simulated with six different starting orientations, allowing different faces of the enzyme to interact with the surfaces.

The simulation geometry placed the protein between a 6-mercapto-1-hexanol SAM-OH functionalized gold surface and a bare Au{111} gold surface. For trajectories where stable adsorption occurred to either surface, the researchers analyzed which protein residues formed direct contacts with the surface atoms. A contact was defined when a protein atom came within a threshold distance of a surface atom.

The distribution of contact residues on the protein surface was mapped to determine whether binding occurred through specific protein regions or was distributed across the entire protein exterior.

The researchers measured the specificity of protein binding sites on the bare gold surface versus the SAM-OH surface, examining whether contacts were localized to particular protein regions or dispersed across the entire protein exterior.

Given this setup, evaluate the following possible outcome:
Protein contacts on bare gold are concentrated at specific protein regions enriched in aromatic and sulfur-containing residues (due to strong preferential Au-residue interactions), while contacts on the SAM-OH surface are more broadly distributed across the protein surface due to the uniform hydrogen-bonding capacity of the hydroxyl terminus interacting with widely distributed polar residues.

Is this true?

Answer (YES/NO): NO